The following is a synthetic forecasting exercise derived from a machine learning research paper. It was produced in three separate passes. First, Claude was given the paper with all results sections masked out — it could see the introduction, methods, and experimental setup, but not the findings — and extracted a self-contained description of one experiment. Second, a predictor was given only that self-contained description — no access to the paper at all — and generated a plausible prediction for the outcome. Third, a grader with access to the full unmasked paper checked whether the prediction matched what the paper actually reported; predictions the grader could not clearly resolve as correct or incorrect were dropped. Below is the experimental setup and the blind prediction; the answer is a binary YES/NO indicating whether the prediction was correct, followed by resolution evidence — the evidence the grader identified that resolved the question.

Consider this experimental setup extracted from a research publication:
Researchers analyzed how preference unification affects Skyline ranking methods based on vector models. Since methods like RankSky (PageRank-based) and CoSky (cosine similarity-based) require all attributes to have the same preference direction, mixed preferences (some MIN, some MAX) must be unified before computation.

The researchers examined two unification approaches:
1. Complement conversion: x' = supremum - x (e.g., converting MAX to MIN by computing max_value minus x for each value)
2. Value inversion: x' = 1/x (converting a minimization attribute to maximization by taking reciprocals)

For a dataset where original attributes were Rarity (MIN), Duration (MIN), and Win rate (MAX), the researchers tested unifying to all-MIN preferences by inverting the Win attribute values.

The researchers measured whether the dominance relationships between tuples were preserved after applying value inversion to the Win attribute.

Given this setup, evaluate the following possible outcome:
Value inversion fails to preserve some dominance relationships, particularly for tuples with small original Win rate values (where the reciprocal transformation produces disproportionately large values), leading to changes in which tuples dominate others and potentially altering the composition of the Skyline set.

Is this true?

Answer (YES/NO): NO